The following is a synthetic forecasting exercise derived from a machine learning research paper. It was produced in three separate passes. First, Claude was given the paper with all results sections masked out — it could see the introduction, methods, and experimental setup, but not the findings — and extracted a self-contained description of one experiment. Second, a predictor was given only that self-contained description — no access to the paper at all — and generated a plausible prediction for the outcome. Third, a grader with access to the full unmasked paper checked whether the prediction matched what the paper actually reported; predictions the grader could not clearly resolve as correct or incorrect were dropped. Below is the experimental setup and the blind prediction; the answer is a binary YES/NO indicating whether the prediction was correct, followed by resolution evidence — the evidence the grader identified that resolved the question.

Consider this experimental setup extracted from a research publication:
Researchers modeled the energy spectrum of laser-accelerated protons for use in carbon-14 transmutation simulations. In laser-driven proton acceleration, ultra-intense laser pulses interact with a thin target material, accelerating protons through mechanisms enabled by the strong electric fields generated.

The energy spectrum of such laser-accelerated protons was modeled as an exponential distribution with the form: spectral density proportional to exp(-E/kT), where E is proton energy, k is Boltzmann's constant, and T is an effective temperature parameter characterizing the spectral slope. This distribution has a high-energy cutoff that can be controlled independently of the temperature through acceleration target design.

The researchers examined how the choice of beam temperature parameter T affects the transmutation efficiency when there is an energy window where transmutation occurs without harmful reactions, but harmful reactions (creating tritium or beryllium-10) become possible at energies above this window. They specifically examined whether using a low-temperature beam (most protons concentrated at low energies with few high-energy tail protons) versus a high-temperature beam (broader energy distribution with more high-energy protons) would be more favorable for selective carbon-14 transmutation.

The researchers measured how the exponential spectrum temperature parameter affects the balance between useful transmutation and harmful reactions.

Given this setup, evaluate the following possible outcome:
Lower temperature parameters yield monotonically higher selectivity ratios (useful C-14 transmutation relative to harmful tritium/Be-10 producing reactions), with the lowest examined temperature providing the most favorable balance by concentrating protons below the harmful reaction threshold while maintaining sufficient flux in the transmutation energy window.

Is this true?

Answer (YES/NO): YES